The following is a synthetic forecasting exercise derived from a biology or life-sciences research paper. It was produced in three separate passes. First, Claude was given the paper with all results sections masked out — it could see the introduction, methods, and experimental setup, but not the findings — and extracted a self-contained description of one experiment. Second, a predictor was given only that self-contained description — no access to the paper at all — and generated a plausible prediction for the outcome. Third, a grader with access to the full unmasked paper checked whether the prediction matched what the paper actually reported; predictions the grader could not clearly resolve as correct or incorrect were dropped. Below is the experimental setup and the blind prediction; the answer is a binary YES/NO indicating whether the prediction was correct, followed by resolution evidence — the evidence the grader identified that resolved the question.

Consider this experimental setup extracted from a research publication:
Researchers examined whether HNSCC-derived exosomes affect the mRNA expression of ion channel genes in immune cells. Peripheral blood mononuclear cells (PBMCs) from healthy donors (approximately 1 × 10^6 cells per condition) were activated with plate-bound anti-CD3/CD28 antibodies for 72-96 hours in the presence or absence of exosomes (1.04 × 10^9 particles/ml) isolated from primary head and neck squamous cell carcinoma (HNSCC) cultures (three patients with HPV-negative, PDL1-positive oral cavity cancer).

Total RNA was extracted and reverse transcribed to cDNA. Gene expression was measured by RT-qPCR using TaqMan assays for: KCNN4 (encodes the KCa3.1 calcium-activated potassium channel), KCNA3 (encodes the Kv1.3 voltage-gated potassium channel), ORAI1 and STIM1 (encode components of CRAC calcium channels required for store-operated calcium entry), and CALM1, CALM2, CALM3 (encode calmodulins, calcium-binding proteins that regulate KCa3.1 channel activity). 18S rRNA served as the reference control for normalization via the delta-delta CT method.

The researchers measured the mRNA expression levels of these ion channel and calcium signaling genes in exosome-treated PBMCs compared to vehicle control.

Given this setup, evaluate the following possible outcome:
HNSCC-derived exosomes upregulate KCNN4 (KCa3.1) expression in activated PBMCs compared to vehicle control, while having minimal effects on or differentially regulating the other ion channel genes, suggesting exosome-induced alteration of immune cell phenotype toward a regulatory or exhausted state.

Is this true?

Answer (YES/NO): YES